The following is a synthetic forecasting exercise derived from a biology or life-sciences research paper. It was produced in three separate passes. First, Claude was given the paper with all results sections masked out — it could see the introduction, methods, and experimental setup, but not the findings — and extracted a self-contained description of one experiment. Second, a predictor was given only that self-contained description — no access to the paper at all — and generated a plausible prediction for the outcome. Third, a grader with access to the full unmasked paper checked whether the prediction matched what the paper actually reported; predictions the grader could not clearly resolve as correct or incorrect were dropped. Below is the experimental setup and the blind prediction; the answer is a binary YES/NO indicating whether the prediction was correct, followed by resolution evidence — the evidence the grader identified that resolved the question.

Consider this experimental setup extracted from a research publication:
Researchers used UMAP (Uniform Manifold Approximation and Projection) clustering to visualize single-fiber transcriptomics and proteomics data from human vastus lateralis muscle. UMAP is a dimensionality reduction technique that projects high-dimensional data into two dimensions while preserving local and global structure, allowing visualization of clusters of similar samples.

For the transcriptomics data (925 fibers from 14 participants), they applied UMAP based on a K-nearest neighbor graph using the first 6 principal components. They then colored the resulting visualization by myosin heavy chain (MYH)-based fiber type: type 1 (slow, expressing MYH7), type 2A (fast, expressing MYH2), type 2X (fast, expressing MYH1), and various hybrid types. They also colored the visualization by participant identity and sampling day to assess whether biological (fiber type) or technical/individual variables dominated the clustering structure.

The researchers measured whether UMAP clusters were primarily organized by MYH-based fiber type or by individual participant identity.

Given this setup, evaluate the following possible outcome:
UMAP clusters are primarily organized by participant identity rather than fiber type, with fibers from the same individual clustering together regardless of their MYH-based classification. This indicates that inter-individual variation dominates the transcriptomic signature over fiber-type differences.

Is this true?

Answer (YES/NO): NO